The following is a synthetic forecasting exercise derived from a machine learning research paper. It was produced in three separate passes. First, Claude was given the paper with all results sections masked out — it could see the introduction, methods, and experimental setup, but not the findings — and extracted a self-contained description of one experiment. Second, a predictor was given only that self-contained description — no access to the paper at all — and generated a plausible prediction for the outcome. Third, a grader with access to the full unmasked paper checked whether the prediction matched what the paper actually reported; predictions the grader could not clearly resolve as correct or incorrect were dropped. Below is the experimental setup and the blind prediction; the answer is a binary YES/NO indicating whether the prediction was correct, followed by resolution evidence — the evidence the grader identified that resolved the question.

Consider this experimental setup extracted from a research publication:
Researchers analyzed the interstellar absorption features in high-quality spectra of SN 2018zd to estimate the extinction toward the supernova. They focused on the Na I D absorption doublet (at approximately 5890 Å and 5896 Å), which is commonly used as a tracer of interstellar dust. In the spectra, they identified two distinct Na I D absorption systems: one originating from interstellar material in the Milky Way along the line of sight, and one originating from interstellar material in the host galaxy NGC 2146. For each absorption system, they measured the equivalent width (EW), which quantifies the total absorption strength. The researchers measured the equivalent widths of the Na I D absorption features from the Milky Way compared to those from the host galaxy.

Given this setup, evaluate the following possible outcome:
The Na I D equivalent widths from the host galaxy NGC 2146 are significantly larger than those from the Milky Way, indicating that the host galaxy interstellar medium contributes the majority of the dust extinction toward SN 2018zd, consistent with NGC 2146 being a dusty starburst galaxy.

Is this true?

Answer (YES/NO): NO